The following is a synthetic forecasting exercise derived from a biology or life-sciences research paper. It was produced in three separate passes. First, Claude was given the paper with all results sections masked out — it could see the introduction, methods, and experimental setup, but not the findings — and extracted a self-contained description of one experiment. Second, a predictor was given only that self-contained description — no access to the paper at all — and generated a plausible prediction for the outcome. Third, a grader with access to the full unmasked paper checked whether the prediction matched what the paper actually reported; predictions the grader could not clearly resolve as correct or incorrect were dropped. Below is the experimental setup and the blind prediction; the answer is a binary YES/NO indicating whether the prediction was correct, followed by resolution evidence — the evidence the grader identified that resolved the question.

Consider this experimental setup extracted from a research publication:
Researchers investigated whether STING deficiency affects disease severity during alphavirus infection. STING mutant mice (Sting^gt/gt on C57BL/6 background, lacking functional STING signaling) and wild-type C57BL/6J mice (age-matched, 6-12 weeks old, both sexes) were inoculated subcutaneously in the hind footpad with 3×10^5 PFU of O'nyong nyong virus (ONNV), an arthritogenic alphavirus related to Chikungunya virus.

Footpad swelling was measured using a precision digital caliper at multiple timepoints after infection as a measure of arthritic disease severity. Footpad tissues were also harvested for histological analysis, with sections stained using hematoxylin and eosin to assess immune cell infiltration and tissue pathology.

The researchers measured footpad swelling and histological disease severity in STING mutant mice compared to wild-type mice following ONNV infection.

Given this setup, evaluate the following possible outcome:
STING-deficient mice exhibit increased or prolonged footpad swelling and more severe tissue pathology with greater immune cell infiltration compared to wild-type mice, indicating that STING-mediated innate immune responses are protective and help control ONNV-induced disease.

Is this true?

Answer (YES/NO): YES